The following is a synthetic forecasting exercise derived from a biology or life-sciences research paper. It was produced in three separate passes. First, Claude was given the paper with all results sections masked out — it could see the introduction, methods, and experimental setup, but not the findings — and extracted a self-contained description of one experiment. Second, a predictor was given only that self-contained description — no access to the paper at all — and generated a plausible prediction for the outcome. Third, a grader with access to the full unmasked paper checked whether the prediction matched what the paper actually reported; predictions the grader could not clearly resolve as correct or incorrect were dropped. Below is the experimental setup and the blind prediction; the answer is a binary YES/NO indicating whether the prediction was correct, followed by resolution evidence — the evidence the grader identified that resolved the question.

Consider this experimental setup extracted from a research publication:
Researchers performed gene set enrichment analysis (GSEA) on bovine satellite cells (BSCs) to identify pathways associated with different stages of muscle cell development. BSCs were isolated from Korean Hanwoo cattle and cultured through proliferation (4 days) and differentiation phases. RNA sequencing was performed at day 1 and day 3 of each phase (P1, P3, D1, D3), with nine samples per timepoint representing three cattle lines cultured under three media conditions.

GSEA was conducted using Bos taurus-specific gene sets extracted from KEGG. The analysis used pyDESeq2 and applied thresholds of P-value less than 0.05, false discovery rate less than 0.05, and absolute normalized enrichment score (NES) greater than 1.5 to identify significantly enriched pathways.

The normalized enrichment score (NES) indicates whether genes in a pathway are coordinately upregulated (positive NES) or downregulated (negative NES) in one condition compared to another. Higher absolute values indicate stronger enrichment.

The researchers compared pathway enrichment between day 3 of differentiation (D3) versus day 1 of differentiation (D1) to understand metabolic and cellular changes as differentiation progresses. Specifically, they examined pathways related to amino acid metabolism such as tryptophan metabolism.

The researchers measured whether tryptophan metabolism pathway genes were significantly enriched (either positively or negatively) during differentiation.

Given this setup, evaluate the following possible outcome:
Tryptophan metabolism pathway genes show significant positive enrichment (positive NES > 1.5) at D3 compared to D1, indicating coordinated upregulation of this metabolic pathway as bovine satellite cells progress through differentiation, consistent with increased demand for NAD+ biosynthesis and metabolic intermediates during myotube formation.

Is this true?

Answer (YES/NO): NO